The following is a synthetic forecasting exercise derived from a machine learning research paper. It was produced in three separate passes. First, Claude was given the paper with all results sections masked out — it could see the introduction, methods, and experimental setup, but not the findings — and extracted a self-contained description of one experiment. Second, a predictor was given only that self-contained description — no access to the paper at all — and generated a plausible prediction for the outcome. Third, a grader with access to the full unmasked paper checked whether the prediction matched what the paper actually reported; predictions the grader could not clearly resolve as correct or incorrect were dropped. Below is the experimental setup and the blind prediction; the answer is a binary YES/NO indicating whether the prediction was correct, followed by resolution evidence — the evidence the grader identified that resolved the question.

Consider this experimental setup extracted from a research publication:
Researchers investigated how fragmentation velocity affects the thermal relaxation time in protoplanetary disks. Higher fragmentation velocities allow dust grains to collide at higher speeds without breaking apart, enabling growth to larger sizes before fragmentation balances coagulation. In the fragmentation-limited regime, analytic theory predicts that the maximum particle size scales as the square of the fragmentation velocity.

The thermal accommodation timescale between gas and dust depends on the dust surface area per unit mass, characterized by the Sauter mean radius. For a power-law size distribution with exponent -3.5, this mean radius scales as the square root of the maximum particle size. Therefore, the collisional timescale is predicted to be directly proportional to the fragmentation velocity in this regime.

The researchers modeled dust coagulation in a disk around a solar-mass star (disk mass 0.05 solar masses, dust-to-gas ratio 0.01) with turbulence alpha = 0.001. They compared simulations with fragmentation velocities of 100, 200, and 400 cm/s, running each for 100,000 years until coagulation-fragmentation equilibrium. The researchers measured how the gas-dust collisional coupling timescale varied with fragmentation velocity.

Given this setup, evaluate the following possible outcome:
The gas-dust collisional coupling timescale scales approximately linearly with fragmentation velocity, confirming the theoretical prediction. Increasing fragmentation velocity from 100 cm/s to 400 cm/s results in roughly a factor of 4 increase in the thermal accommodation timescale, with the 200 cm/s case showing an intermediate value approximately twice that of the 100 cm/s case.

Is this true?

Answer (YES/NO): NO